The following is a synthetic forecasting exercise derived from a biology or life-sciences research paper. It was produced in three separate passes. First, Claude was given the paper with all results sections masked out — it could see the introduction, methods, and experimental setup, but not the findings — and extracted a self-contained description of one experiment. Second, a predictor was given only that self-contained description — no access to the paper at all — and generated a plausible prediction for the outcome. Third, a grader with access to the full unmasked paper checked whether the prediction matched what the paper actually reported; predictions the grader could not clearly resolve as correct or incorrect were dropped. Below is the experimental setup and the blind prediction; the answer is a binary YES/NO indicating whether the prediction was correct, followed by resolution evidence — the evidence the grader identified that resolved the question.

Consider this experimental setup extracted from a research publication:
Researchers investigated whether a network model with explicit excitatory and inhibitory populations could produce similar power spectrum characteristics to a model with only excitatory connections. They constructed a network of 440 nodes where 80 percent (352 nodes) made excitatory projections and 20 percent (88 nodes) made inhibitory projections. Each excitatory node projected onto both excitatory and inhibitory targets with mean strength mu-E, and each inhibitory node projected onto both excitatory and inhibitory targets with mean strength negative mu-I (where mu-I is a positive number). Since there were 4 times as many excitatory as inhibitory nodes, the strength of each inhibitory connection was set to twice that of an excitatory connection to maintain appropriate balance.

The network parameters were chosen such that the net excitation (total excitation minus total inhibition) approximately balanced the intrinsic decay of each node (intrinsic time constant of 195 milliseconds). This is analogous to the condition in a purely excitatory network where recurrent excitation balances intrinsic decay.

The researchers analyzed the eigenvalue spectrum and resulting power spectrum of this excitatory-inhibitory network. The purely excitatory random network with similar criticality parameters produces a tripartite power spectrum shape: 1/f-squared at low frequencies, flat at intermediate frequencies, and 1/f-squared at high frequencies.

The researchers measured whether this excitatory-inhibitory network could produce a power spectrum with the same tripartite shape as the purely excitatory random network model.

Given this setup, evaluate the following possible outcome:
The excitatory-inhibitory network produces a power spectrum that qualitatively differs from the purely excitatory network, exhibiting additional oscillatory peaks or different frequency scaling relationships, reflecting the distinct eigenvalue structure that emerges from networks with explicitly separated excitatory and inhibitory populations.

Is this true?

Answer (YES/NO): NO